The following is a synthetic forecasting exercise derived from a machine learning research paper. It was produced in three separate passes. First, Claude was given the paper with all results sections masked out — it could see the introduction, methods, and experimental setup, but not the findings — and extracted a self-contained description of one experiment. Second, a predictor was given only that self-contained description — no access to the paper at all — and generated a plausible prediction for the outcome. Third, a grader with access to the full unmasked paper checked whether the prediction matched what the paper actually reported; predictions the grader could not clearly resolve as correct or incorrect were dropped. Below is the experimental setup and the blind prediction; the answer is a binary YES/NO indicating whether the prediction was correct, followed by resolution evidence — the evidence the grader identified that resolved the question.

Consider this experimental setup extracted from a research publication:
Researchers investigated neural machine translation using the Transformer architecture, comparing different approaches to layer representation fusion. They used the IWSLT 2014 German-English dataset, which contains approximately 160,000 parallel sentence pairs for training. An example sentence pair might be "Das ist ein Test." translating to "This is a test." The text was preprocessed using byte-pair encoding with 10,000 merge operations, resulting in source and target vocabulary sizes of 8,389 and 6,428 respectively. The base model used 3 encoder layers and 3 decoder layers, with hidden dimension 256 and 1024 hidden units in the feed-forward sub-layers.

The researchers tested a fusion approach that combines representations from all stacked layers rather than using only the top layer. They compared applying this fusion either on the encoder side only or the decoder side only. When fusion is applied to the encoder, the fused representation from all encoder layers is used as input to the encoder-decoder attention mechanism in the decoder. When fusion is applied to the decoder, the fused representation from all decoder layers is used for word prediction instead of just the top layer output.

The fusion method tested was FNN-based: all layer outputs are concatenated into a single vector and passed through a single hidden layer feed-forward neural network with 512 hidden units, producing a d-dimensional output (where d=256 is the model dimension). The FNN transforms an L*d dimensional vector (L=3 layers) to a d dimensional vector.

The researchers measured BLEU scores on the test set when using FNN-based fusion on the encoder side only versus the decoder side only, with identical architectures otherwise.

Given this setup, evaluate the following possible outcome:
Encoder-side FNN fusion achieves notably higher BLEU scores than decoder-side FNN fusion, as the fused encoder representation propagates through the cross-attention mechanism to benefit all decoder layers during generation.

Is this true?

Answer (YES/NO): YES